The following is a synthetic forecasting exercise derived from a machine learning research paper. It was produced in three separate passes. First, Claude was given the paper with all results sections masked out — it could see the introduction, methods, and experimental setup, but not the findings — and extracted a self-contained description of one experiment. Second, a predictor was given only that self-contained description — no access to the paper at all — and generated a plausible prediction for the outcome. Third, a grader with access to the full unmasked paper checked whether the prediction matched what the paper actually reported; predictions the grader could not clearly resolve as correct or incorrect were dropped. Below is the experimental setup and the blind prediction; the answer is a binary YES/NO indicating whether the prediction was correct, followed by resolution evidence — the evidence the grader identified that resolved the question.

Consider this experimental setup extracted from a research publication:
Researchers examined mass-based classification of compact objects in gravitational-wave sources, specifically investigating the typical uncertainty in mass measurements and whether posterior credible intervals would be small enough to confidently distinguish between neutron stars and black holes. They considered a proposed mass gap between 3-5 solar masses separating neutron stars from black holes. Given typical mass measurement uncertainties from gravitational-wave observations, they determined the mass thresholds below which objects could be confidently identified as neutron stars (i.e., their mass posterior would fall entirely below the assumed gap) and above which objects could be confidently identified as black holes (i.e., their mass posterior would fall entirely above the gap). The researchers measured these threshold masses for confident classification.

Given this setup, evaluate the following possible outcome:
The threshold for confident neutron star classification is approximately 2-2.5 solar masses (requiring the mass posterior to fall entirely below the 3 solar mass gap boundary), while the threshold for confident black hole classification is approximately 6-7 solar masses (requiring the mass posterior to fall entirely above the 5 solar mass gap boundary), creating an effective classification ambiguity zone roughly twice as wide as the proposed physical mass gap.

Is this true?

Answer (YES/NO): NO